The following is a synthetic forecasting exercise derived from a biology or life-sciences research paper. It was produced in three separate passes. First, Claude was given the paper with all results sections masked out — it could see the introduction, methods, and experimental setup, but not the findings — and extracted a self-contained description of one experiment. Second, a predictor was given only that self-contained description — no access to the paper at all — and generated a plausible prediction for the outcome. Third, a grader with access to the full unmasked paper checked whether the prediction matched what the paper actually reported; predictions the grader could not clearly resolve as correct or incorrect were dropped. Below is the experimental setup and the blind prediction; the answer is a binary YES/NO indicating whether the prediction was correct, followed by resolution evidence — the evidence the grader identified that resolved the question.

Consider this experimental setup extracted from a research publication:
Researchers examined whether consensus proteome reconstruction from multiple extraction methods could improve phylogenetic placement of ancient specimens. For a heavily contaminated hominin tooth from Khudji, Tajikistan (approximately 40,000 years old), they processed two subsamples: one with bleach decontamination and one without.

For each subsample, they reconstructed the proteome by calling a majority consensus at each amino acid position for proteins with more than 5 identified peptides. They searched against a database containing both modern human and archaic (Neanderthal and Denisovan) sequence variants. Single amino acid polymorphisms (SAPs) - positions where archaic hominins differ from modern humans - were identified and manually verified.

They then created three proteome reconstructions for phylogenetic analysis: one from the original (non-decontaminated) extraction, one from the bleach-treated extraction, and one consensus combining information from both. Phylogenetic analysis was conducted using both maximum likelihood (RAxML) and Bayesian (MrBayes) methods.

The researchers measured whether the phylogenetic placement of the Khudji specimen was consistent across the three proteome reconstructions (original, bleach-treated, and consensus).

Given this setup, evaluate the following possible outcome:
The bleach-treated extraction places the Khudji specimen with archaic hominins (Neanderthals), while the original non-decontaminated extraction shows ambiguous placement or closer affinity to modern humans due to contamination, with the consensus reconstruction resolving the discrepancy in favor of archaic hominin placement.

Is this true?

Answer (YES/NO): NO